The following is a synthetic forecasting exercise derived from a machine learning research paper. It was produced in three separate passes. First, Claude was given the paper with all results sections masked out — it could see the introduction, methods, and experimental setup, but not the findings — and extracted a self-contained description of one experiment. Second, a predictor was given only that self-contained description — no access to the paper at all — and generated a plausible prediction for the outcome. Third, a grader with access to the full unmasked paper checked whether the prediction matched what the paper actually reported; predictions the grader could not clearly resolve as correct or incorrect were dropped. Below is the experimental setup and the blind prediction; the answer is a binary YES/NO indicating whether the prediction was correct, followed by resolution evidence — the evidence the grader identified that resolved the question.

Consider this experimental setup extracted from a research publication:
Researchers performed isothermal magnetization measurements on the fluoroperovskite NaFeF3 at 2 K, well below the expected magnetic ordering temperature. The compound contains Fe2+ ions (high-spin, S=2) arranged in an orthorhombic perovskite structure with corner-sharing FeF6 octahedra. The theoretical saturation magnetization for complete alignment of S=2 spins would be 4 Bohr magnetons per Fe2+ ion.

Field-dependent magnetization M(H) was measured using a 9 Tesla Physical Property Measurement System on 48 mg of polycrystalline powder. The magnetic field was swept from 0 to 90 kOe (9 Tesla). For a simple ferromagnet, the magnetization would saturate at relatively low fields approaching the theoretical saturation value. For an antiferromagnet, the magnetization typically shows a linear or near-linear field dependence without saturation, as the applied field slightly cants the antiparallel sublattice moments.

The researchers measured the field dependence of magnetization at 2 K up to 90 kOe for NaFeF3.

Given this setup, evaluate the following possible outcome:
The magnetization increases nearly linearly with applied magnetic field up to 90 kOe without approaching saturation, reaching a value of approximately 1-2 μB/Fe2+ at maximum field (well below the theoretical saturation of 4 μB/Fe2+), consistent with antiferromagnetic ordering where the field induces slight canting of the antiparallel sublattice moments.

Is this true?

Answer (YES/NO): NO